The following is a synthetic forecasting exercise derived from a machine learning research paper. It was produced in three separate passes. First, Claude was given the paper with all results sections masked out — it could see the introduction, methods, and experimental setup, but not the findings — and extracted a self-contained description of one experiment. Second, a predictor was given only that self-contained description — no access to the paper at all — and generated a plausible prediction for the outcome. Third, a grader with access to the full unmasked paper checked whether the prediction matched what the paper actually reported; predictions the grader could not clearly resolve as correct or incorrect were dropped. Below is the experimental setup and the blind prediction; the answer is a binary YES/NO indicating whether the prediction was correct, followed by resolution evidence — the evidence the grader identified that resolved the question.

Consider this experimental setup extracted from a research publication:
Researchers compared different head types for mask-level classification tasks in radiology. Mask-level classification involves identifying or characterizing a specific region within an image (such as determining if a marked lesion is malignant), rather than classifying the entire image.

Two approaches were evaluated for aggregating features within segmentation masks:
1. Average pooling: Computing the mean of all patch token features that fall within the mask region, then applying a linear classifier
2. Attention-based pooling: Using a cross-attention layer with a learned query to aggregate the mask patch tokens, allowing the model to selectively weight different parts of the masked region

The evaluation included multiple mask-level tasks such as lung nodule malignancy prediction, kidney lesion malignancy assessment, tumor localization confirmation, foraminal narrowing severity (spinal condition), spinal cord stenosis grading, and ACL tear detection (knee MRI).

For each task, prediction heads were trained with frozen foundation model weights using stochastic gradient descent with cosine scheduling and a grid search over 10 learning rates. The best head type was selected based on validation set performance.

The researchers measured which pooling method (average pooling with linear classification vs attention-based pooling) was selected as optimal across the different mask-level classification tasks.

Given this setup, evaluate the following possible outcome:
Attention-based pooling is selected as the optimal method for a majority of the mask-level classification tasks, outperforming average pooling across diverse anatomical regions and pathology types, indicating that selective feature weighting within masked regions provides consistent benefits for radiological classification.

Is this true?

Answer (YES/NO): NO